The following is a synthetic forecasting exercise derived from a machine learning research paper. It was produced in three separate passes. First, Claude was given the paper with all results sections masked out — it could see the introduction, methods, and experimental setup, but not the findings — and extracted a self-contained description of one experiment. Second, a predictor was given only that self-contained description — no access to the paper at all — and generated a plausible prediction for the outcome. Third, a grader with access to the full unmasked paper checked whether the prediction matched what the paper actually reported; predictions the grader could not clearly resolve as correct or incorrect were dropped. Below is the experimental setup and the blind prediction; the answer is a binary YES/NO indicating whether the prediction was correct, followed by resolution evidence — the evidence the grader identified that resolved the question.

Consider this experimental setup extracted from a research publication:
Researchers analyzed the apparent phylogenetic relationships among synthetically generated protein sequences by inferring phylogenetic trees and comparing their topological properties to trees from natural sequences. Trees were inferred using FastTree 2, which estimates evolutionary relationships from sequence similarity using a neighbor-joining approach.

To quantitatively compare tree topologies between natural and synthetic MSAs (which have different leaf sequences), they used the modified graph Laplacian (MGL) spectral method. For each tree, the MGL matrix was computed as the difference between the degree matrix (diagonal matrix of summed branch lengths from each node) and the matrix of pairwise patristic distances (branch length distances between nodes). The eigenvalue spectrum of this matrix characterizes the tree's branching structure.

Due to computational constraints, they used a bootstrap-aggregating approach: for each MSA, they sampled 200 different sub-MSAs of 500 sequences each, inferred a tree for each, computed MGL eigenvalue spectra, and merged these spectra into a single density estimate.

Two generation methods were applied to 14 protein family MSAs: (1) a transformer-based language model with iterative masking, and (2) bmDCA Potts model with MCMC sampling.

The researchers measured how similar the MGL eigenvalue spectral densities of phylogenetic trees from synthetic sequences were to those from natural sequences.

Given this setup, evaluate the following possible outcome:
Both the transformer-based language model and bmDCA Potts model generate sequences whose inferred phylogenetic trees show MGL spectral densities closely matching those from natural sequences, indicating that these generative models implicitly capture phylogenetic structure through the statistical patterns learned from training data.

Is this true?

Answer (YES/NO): NO